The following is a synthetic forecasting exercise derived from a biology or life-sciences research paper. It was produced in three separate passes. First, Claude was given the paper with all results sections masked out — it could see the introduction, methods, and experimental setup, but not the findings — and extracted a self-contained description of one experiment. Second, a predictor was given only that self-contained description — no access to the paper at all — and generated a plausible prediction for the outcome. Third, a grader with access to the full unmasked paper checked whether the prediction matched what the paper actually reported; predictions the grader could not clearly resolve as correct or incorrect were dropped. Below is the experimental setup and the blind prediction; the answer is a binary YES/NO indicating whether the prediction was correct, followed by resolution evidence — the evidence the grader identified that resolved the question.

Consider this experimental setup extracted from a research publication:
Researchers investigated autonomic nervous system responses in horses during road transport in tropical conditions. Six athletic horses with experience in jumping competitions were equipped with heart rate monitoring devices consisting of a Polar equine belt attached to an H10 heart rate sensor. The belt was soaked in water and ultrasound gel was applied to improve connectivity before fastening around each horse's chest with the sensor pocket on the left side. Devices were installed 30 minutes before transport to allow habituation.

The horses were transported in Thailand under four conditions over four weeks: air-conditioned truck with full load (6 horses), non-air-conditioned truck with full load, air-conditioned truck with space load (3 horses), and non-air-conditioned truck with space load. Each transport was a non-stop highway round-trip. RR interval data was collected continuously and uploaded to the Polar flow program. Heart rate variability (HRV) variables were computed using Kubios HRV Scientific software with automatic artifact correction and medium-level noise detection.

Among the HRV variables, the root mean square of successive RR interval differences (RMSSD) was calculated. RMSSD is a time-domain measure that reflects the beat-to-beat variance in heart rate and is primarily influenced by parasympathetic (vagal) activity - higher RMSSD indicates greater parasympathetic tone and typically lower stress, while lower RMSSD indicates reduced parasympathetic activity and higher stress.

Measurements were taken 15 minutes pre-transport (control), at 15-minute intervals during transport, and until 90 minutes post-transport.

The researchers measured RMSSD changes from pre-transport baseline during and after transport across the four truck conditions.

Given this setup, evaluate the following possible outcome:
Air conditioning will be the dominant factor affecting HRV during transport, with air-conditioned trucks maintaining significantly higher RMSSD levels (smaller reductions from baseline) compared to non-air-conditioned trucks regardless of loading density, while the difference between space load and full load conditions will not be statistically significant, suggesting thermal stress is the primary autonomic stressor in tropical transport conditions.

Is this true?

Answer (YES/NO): NO